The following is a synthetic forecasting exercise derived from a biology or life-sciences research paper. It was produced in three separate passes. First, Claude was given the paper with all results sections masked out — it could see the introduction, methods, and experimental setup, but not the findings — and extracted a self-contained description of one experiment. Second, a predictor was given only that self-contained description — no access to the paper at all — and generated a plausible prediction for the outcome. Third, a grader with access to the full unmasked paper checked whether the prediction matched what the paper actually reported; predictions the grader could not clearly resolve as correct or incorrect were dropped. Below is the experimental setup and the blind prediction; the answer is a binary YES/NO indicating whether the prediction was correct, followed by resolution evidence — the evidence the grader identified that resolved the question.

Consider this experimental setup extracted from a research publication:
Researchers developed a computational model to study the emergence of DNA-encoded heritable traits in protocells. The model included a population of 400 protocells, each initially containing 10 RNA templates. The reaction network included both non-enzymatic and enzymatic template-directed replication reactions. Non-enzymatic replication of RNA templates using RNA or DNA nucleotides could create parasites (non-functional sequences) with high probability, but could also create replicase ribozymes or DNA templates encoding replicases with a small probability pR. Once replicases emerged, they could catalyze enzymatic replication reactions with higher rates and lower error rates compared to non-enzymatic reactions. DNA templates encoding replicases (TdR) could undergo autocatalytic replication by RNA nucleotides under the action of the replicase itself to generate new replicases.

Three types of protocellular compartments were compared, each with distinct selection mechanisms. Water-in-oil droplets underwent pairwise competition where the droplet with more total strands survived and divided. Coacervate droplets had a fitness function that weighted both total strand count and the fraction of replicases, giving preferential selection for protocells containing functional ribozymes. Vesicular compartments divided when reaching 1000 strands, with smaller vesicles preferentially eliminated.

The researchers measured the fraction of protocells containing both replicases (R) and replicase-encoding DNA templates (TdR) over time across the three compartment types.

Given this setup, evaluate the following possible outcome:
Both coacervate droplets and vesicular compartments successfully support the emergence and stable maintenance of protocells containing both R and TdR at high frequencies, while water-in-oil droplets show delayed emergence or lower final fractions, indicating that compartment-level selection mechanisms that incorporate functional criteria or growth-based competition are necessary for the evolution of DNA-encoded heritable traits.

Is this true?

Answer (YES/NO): NO